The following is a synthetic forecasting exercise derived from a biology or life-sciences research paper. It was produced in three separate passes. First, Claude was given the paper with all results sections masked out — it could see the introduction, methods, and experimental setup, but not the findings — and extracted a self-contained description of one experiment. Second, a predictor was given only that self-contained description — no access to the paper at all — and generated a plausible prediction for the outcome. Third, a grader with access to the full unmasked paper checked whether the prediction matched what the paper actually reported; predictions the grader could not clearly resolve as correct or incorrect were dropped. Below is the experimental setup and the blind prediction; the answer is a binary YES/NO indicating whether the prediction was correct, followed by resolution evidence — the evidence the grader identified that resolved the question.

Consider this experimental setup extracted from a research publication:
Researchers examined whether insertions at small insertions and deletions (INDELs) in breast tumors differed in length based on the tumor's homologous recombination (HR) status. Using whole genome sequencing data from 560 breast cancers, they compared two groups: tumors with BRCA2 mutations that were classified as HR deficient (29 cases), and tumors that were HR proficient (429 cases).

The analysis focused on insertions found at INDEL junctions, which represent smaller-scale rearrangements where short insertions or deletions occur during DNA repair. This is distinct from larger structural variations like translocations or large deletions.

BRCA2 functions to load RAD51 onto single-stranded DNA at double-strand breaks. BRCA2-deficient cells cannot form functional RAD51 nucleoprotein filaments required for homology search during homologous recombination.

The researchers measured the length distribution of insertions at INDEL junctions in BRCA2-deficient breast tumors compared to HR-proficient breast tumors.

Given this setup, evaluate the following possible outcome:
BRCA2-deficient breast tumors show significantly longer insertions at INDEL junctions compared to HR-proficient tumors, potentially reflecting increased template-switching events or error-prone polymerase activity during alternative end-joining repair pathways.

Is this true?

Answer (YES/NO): NO